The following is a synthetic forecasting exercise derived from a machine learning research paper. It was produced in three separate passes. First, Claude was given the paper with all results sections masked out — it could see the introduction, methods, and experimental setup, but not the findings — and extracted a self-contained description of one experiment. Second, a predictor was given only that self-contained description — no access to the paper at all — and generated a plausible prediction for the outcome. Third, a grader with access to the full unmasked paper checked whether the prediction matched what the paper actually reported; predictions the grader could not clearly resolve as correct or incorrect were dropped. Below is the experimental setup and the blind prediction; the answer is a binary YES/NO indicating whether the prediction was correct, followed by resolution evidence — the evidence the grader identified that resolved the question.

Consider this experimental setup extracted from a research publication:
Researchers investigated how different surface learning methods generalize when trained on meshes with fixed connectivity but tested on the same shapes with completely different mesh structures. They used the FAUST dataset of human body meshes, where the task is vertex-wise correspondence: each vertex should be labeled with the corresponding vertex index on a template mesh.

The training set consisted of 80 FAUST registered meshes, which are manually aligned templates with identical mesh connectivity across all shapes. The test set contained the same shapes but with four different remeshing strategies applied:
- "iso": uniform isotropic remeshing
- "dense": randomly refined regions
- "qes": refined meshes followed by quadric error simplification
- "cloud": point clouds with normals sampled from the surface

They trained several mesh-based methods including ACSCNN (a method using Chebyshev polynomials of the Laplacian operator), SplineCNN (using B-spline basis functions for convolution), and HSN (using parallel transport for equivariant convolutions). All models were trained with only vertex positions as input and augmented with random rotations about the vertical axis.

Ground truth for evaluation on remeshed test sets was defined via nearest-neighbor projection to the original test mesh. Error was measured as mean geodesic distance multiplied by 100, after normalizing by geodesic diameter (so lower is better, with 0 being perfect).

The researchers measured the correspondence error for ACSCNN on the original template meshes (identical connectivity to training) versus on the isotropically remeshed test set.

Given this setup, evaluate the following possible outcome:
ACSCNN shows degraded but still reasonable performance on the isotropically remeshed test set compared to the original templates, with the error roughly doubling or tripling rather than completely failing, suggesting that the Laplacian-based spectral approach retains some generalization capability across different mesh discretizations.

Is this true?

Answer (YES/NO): NO